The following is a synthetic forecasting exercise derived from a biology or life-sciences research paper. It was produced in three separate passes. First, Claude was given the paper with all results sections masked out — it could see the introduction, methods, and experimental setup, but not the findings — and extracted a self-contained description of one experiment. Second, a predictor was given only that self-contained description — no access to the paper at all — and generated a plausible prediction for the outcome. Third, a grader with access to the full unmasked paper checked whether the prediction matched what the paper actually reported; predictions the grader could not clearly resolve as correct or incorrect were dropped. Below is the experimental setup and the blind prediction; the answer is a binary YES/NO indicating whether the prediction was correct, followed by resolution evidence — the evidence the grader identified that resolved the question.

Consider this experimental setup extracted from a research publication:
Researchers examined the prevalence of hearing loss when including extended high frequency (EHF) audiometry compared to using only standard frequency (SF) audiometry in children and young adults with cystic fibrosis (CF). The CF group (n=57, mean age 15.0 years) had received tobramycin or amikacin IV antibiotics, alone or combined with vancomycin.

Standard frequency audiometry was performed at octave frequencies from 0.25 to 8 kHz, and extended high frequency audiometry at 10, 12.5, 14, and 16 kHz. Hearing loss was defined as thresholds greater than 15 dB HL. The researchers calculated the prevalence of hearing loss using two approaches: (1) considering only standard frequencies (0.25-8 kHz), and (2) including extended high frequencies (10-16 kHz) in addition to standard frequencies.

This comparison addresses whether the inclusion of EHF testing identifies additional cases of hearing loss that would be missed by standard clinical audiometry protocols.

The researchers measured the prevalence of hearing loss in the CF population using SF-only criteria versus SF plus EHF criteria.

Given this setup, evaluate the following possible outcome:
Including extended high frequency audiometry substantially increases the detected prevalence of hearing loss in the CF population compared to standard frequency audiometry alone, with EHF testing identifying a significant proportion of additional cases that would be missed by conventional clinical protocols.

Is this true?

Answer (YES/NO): YES